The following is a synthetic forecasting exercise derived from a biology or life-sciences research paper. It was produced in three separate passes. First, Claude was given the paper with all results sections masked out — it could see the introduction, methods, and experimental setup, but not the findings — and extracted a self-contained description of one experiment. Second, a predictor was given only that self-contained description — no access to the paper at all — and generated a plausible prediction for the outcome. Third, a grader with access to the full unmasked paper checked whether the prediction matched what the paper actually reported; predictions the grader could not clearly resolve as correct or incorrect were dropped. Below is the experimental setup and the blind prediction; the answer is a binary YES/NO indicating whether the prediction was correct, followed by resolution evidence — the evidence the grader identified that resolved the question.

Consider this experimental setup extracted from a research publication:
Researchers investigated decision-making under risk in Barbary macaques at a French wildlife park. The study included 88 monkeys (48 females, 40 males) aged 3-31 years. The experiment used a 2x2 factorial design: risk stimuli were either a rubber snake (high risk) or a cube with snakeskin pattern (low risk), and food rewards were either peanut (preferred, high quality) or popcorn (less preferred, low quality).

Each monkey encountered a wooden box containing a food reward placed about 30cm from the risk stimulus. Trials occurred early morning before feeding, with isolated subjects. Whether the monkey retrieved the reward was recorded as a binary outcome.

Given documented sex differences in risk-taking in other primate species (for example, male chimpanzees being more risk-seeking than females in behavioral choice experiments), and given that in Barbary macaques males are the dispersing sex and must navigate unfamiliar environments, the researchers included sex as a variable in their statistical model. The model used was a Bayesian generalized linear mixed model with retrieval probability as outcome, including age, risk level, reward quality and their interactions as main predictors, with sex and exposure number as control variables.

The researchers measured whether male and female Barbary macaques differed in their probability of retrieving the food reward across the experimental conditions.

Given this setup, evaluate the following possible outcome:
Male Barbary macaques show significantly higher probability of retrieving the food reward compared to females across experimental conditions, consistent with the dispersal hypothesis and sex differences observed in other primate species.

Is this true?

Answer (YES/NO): NO